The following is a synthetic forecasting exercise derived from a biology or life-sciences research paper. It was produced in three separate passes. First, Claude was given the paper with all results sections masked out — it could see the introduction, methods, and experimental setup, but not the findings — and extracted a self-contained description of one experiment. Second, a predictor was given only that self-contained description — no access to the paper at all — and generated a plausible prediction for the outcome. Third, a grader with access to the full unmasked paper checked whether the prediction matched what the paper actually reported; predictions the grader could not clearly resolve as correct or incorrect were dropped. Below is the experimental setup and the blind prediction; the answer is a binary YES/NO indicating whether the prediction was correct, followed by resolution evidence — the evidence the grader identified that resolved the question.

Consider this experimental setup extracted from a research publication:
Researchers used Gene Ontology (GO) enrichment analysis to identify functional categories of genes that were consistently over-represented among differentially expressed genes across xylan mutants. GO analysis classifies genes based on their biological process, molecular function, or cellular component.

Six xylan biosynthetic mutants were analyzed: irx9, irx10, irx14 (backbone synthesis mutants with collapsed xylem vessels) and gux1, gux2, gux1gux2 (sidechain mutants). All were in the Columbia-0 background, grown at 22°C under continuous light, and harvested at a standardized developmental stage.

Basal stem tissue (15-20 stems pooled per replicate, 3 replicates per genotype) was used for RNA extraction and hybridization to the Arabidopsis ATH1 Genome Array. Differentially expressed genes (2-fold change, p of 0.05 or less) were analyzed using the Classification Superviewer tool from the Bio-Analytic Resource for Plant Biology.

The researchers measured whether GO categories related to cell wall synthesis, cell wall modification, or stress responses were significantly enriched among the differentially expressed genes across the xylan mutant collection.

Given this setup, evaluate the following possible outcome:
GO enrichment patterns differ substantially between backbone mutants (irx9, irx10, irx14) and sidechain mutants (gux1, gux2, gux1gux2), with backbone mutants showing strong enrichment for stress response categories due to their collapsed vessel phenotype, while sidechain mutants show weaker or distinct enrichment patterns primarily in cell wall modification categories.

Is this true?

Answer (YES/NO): NO